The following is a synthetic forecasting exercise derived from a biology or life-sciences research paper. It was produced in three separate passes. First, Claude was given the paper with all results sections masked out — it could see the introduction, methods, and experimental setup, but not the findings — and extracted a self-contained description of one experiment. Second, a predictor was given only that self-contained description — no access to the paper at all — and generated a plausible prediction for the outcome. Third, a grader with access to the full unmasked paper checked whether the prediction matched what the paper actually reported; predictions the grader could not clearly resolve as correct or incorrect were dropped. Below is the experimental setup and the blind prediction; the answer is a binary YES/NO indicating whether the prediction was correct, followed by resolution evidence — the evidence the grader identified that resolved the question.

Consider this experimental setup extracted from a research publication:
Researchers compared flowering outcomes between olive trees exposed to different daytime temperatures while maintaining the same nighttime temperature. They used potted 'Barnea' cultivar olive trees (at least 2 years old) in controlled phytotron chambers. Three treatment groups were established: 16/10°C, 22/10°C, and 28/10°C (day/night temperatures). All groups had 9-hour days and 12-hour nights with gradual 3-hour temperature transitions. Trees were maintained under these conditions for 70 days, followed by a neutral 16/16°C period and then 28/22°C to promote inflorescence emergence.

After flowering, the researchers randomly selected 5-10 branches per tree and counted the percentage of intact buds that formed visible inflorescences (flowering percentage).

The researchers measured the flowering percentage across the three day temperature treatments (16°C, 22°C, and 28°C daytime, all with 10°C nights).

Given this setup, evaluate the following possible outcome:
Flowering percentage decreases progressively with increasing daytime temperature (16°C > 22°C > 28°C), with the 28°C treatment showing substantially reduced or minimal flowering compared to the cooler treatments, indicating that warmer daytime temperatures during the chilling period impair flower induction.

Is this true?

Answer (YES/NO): YES